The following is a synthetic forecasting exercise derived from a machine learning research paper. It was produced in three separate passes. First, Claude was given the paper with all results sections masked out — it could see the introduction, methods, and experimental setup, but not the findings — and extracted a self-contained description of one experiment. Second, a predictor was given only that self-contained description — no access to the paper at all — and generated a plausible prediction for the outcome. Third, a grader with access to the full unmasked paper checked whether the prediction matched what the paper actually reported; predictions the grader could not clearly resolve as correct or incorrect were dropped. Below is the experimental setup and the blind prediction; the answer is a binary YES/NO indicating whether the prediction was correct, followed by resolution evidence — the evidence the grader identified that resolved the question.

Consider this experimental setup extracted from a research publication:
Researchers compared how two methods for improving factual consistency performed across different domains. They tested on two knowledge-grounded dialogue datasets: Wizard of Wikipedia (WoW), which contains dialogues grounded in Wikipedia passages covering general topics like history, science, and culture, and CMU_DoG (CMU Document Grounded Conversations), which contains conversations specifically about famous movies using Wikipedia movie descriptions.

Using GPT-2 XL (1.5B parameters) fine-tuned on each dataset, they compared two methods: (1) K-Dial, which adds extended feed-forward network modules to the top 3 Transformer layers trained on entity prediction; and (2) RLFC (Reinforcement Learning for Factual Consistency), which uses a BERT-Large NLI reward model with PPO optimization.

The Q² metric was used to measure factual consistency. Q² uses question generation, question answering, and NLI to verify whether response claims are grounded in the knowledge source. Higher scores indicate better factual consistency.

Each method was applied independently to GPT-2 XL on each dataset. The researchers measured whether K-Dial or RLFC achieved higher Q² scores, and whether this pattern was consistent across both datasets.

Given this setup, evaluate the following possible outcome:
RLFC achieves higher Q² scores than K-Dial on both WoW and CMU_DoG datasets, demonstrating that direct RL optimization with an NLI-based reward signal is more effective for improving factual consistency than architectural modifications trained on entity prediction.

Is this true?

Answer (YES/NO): NO